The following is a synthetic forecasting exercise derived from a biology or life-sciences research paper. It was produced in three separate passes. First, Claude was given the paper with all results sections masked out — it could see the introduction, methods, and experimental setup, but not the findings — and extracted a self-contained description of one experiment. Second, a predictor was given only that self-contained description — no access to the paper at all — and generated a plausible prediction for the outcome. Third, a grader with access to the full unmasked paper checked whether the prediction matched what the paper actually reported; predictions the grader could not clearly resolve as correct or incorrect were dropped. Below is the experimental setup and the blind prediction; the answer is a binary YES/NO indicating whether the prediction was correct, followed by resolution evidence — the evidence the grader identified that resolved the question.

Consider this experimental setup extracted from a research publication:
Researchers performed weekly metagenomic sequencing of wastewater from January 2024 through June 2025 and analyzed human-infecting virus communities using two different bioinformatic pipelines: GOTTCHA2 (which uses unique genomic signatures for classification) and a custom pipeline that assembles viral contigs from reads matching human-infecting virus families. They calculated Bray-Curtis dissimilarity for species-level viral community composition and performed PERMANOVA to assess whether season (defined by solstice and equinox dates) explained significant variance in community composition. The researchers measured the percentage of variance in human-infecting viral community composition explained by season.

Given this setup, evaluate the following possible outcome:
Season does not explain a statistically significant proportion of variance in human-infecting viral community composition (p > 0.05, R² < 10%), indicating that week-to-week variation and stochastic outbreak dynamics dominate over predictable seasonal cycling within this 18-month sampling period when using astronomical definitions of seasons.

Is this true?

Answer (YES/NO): NO